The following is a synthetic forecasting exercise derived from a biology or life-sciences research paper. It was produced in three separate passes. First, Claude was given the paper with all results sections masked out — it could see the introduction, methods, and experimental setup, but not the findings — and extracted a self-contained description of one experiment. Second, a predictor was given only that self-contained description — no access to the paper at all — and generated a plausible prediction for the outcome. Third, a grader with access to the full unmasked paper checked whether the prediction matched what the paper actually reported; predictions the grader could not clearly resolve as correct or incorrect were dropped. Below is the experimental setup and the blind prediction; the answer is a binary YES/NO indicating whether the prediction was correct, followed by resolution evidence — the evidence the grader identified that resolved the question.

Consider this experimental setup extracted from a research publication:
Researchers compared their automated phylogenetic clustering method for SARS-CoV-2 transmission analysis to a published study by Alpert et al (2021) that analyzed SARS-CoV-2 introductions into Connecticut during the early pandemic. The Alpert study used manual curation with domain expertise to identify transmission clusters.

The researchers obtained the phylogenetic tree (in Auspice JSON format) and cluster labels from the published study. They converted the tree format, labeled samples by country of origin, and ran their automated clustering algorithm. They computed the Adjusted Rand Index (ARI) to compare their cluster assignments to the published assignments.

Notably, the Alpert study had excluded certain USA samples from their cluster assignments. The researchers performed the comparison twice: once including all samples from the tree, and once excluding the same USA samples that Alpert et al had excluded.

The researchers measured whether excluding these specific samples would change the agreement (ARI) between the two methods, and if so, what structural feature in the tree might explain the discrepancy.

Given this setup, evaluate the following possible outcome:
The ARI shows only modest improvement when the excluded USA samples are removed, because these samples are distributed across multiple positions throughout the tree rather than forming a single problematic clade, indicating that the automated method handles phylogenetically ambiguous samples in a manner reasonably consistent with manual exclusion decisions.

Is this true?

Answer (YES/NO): NO